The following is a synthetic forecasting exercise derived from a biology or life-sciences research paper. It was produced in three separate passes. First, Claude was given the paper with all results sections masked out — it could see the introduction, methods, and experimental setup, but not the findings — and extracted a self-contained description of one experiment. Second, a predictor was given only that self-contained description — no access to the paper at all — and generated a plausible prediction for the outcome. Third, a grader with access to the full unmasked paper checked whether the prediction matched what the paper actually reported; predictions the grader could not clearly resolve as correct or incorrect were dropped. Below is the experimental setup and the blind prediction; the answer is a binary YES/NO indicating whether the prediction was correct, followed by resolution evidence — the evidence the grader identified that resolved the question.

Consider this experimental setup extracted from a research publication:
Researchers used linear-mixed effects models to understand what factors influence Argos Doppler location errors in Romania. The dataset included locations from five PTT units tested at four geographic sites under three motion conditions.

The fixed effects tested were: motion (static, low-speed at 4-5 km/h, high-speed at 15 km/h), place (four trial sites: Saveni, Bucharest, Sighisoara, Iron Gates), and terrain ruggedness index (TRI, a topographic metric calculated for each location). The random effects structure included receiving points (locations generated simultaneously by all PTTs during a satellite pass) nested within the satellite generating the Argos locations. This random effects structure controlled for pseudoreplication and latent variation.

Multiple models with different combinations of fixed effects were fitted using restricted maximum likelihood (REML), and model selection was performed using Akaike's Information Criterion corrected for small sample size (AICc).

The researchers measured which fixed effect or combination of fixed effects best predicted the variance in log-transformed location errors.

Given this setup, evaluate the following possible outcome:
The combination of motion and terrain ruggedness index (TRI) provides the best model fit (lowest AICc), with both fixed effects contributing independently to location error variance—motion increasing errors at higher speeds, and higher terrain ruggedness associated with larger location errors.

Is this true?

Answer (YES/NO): NO